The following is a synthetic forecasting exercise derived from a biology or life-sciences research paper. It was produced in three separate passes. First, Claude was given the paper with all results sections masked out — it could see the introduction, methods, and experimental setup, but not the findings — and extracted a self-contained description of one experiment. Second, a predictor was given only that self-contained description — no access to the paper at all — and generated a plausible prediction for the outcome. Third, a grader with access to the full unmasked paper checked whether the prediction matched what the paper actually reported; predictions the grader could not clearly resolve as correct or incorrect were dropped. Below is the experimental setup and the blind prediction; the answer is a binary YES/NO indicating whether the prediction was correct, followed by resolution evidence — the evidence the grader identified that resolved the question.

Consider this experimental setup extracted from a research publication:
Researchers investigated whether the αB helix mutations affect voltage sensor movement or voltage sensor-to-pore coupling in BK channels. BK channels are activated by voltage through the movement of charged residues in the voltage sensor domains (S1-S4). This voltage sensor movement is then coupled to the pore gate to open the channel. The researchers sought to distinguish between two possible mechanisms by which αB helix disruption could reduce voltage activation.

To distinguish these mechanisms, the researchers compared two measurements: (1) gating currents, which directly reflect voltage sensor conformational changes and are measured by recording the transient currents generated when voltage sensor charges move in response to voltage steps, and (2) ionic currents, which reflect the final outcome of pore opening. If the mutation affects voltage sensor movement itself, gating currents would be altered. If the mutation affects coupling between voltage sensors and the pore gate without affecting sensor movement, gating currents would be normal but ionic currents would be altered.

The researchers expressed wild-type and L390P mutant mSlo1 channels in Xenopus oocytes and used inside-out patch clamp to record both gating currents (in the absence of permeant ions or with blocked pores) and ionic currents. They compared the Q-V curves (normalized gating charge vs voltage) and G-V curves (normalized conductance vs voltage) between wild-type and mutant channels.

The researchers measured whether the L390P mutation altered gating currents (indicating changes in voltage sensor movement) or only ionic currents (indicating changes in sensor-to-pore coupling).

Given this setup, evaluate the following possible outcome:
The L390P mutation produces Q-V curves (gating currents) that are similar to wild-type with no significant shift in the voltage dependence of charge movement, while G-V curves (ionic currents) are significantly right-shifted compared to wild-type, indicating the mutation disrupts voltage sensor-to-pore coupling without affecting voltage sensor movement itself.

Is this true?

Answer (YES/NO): YES